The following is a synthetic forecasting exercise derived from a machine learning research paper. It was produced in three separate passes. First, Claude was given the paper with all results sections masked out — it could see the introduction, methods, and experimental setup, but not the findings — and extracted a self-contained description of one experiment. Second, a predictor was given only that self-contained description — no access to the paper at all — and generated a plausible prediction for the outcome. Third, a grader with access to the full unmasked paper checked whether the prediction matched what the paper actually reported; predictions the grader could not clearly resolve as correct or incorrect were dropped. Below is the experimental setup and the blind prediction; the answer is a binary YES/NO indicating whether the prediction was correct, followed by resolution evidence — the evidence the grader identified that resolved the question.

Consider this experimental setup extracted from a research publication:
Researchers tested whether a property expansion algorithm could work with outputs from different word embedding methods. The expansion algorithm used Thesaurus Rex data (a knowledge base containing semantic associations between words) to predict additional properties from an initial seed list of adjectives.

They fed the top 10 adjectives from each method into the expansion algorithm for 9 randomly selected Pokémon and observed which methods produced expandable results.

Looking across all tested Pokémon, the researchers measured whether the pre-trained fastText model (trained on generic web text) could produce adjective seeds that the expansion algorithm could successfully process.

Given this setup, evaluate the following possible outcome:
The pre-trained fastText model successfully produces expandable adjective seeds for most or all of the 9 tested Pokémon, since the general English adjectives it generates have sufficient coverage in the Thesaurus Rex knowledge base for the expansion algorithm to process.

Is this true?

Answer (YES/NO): NO